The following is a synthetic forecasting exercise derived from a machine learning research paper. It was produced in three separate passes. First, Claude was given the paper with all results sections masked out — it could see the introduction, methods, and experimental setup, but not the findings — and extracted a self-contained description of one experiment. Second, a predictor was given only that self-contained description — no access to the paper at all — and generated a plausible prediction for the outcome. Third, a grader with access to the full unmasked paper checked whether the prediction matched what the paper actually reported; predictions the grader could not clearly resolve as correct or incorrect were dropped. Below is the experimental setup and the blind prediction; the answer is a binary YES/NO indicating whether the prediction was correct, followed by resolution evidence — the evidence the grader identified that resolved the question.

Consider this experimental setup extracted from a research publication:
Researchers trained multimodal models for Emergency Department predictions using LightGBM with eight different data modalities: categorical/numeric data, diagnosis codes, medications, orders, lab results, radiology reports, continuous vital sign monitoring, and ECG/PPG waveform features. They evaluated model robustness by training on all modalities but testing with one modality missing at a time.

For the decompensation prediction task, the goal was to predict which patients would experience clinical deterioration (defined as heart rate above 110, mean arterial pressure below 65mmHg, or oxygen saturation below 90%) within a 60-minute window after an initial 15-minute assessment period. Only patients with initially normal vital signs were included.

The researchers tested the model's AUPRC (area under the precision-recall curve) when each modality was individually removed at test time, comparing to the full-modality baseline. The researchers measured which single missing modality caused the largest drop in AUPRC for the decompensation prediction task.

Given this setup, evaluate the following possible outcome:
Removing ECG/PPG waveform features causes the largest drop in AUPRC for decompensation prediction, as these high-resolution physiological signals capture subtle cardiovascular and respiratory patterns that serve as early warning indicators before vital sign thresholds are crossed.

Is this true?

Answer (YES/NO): NO